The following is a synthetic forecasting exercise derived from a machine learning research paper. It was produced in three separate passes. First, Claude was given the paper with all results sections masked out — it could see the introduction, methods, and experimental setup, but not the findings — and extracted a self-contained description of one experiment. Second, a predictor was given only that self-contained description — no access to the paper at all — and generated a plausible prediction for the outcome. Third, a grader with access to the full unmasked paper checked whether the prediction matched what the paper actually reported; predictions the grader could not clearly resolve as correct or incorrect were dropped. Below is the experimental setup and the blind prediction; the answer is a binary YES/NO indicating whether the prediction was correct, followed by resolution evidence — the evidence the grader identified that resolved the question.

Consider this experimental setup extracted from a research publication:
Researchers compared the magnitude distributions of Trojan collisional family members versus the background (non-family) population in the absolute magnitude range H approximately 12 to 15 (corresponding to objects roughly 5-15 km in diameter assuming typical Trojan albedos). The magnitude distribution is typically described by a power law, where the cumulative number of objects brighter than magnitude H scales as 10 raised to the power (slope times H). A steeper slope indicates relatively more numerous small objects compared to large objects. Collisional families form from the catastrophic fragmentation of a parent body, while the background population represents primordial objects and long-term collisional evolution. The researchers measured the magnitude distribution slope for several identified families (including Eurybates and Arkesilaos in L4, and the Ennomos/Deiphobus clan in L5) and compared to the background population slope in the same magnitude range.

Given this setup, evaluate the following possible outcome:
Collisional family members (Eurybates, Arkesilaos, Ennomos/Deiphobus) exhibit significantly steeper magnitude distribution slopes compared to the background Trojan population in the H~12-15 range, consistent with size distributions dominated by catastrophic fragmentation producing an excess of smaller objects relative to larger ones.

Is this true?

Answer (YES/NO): YES